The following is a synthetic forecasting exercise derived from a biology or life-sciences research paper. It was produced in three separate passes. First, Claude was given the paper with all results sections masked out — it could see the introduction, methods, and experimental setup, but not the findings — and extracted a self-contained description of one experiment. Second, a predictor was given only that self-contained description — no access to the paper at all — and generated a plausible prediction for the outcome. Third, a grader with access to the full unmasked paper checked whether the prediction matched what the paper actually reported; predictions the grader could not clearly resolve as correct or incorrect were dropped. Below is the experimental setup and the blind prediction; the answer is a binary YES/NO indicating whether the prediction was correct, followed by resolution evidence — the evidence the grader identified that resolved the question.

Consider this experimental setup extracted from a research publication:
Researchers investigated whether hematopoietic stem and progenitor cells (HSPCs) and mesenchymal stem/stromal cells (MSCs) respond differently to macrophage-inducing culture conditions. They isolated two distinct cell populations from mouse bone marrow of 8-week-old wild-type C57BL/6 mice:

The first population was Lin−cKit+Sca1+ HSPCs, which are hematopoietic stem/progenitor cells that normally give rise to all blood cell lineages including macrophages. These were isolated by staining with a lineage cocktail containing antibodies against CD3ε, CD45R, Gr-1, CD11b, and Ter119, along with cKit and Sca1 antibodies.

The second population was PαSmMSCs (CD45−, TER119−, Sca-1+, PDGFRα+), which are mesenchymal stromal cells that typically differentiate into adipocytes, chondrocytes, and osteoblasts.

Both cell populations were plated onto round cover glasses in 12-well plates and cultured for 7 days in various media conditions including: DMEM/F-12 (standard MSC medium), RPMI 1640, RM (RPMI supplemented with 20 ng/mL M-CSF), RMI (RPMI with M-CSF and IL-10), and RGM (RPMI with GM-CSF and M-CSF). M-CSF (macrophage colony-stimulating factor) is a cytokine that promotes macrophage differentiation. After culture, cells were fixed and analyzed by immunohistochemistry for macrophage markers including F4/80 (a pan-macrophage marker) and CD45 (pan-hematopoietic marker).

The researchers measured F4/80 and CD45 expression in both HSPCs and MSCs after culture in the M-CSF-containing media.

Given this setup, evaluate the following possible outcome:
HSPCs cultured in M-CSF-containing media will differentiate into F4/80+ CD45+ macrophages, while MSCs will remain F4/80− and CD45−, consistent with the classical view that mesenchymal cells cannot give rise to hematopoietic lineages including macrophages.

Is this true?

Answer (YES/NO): NO